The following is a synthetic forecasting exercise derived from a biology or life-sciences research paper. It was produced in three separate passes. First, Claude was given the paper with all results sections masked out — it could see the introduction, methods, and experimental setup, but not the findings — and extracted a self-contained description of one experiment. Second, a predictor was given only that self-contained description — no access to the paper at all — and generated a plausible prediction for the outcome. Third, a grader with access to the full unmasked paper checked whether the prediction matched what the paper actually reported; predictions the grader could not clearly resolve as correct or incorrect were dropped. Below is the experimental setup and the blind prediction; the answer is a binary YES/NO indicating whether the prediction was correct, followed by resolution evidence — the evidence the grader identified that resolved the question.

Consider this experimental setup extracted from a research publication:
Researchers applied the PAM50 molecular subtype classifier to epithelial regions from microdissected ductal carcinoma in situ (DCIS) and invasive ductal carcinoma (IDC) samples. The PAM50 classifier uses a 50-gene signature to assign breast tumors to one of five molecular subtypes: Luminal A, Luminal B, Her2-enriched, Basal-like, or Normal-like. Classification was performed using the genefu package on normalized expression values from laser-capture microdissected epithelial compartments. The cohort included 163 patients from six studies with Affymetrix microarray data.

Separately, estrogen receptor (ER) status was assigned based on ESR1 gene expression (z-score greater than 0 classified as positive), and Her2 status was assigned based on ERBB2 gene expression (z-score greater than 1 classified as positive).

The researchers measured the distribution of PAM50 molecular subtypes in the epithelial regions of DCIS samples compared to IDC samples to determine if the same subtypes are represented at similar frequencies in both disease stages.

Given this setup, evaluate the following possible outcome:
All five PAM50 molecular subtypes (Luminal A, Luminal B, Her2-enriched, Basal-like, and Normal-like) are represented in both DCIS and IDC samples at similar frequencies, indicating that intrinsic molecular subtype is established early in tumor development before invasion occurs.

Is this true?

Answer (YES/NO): NO